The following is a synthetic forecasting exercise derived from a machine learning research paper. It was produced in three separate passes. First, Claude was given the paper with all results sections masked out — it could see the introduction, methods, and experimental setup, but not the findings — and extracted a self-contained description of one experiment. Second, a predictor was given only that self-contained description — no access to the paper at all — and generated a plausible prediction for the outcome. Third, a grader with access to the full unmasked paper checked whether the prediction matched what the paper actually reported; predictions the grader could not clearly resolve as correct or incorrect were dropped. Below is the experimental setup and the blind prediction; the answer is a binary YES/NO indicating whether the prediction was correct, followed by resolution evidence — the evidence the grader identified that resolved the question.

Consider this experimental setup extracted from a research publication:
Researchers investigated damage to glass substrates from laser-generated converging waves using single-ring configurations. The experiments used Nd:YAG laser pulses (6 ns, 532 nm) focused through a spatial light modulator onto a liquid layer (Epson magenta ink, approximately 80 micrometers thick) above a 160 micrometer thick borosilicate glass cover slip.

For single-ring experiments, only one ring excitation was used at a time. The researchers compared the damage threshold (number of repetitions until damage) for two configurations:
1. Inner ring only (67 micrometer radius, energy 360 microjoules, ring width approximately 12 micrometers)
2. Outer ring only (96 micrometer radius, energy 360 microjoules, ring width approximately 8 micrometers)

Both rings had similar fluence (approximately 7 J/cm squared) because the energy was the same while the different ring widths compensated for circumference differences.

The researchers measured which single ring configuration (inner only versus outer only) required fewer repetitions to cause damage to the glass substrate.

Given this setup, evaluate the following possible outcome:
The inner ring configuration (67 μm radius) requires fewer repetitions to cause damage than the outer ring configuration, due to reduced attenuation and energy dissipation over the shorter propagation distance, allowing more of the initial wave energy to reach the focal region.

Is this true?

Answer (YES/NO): YES